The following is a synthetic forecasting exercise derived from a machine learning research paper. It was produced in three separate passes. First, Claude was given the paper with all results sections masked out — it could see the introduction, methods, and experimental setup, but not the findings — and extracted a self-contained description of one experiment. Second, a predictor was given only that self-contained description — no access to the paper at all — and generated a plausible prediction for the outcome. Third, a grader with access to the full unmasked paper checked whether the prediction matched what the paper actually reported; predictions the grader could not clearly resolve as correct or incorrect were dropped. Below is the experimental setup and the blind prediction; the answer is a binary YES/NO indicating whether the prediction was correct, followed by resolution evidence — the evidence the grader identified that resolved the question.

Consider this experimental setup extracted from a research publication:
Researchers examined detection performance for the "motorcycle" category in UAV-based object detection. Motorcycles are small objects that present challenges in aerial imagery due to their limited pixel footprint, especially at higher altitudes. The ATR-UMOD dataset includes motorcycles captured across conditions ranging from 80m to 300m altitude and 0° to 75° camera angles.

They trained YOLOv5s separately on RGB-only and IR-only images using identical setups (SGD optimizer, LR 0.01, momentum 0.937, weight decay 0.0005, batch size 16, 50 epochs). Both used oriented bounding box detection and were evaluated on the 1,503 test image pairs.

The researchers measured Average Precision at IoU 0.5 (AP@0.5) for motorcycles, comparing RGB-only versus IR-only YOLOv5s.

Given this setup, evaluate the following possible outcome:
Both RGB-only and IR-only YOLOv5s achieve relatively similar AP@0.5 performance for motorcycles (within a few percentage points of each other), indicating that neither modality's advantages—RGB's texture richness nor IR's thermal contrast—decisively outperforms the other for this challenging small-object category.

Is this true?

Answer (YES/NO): NO